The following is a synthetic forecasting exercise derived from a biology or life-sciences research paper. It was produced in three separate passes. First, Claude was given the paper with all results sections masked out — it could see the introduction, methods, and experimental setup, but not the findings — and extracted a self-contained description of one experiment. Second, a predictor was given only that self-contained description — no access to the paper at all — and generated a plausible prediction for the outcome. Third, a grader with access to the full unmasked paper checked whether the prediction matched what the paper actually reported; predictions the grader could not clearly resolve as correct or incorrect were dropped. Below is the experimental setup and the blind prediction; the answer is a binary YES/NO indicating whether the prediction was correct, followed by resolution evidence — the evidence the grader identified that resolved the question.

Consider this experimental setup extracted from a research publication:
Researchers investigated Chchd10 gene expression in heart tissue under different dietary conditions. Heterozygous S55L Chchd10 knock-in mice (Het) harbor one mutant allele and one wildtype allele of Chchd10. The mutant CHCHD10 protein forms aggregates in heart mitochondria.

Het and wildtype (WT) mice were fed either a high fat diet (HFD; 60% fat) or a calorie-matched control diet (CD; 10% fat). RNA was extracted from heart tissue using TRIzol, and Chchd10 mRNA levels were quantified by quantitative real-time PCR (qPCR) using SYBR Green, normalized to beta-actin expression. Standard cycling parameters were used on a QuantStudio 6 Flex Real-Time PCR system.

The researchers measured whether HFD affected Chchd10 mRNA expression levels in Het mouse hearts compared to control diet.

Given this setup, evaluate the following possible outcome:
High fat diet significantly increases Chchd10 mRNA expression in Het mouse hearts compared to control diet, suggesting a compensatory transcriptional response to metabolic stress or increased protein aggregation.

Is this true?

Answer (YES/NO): NO